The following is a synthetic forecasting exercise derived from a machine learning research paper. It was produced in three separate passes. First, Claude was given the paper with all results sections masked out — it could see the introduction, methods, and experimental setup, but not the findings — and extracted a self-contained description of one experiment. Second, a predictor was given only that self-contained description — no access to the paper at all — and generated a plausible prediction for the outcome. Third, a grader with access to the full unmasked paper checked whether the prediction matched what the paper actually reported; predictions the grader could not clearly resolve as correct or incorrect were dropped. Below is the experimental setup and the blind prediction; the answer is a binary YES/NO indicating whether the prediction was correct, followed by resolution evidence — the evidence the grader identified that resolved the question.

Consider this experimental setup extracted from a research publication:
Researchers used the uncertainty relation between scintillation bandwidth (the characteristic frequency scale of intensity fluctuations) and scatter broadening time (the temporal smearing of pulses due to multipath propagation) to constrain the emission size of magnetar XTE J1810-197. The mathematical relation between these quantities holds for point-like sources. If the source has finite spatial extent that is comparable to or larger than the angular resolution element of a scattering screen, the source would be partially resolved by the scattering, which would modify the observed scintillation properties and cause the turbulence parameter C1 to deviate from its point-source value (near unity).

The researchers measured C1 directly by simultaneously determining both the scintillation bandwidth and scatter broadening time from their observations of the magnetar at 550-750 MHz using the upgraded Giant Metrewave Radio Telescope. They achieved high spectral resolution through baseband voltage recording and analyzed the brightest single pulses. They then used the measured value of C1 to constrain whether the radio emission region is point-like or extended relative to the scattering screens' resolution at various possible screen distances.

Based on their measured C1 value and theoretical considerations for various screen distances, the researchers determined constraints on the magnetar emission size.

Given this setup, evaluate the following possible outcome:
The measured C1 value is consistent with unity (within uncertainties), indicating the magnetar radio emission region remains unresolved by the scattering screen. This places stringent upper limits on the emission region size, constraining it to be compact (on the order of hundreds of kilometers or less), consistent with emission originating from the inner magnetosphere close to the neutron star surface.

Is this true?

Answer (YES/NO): NO